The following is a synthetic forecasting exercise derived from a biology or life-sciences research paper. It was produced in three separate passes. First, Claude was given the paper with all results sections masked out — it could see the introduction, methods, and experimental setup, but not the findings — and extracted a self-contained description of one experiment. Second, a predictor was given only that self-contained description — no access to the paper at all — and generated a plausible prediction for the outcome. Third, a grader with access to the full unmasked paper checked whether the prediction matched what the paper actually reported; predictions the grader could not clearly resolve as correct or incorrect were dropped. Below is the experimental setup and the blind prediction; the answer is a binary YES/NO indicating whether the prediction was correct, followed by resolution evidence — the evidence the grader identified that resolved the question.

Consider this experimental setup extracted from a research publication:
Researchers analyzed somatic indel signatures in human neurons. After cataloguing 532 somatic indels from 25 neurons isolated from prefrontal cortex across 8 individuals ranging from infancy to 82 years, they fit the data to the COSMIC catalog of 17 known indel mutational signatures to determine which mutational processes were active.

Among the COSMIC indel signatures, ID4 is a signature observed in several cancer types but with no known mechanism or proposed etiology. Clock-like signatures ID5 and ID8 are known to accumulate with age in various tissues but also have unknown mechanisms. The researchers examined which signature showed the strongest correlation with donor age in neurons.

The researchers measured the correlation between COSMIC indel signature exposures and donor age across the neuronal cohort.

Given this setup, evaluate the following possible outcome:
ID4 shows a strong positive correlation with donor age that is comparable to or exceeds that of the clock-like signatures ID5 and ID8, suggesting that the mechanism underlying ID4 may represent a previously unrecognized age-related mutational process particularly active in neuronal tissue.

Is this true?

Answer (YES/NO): YES